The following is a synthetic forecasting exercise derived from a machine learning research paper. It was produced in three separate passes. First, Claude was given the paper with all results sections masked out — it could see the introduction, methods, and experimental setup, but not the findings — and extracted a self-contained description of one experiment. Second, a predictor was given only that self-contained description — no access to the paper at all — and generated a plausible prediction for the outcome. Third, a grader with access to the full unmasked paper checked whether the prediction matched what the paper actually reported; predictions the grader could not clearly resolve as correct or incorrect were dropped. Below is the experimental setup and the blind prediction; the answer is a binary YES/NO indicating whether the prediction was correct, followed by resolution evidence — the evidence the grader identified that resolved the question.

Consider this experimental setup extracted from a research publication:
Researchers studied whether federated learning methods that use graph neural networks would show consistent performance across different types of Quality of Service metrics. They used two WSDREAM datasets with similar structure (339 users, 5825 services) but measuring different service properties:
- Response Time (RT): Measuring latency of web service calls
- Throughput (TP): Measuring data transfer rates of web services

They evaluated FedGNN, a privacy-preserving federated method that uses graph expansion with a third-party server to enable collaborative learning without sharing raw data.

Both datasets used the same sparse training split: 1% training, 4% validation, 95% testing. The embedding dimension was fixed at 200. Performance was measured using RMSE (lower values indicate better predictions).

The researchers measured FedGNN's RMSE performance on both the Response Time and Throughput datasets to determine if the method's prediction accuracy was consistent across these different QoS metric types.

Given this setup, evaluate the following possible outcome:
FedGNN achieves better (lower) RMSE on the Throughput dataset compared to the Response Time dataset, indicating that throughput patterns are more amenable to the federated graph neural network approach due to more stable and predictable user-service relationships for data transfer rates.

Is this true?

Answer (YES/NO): YES